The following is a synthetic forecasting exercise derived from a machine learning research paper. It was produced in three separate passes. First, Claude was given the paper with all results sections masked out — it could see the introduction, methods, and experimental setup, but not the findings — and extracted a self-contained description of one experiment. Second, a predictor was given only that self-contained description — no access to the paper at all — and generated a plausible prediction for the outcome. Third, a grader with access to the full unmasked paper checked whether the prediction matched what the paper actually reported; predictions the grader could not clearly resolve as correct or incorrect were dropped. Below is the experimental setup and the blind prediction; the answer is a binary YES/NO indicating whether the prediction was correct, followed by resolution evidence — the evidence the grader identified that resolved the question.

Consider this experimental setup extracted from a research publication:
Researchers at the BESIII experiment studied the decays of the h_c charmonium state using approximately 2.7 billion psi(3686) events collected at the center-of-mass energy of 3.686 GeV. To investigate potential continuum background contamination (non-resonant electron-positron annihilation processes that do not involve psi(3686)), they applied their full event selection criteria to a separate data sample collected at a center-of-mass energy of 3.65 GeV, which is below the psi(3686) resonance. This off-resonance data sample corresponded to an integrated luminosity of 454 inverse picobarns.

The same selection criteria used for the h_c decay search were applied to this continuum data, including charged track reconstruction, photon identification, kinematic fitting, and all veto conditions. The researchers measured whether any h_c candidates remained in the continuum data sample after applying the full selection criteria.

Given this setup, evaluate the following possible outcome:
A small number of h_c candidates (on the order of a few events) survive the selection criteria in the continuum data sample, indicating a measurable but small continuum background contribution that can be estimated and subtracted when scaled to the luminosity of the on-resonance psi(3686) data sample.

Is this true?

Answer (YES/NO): NO